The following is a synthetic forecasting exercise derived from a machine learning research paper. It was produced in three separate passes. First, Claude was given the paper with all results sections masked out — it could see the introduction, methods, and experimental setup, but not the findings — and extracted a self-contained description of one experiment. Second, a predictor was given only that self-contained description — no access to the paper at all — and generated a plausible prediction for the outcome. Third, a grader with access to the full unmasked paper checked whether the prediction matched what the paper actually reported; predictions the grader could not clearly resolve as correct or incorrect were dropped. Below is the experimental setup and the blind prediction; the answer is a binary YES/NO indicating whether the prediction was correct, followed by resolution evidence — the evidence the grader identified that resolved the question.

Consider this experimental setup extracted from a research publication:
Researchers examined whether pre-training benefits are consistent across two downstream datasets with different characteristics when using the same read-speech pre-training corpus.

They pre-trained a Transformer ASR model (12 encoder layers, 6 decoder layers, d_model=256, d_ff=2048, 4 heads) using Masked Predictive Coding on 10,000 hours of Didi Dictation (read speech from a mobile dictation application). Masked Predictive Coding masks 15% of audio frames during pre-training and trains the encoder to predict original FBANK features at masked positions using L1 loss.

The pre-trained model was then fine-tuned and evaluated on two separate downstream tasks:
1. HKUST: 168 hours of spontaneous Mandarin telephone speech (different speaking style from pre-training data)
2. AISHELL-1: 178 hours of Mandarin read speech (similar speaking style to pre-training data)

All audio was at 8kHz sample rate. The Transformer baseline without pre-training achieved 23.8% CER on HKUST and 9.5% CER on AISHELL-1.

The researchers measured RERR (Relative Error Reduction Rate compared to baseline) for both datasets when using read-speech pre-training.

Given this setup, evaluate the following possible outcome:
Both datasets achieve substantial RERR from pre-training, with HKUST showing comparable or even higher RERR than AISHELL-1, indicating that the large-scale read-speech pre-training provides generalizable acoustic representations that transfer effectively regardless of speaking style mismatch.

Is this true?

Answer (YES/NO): NO